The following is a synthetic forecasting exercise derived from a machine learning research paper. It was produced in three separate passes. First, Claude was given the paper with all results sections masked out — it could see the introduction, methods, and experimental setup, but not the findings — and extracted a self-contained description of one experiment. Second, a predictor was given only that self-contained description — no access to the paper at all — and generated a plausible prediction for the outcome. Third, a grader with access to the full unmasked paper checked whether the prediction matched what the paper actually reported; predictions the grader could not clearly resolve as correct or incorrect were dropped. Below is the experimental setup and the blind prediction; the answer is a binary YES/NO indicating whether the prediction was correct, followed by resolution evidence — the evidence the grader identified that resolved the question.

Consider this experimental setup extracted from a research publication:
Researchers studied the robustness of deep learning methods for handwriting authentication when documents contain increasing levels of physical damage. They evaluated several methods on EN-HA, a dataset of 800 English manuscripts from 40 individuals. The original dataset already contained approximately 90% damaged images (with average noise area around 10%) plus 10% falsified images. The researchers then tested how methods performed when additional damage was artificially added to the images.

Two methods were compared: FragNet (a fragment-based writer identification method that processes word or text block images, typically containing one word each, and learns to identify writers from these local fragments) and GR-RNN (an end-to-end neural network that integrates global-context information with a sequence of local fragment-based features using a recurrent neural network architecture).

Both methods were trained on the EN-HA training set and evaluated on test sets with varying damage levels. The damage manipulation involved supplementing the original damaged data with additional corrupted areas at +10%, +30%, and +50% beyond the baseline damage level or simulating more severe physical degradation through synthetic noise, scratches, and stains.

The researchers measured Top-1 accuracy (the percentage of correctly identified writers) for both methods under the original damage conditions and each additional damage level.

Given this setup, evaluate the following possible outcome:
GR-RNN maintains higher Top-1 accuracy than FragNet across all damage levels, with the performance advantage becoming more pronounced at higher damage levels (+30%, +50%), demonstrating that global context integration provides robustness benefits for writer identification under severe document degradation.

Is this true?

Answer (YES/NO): NO